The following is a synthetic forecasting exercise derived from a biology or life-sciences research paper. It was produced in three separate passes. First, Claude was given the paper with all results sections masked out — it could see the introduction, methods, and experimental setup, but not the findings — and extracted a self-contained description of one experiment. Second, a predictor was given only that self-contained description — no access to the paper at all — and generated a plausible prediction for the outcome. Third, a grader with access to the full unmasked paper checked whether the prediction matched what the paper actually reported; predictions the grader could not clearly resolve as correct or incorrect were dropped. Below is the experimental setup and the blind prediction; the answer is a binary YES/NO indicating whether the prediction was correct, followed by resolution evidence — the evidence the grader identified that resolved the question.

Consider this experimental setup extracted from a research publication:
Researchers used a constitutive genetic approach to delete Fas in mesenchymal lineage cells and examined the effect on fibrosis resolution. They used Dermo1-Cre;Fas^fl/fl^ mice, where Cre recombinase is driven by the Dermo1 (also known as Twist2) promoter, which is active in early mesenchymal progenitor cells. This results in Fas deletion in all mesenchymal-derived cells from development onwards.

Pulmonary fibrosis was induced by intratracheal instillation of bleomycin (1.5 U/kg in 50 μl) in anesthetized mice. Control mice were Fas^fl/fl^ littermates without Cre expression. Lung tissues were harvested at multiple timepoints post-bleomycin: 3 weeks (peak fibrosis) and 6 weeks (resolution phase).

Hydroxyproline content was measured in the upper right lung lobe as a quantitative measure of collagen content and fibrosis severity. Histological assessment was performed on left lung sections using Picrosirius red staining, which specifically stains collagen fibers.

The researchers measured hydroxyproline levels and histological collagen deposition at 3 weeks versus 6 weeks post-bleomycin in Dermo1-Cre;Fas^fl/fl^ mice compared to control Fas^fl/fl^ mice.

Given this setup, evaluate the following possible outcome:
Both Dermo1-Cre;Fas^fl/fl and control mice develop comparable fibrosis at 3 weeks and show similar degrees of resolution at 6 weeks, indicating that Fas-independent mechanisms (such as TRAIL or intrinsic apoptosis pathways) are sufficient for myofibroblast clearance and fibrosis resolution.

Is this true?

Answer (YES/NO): NO